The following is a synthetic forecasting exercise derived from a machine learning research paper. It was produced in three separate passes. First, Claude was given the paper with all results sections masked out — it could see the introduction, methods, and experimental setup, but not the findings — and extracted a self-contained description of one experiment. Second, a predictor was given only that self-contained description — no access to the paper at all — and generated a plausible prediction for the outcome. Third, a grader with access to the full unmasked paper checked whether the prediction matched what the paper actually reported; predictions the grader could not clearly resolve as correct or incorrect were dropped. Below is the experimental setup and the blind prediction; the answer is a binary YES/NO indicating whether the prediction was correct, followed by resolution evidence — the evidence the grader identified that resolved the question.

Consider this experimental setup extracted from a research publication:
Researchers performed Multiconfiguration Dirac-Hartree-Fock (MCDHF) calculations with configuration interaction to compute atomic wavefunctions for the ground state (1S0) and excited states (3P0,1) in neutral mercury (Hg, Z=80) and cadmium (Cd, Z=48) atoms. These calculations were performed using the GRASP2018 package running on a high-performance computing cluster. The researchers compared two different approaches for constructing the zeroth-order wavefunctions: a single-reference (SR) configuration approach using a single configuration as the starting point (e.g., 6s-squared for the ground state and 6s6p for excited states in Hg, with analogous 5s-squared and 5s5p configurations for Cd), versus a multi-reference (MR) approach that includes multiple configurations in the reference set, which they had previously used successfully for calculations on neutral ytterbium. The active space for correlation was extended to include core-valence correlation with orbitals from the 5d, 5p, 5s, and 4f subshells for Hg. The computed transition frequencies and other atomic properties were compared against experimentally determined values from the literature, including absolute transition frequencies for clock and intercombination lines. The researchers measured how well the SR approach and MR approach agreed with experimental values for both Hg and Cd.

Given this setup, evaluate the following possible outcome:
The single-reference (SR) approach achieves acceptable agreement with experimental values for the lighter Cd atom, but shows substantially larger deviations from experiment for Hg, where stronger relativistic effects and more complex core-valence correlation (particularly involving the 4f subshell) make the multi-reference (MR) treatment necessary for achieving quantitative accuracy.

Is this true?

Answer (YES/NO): NO